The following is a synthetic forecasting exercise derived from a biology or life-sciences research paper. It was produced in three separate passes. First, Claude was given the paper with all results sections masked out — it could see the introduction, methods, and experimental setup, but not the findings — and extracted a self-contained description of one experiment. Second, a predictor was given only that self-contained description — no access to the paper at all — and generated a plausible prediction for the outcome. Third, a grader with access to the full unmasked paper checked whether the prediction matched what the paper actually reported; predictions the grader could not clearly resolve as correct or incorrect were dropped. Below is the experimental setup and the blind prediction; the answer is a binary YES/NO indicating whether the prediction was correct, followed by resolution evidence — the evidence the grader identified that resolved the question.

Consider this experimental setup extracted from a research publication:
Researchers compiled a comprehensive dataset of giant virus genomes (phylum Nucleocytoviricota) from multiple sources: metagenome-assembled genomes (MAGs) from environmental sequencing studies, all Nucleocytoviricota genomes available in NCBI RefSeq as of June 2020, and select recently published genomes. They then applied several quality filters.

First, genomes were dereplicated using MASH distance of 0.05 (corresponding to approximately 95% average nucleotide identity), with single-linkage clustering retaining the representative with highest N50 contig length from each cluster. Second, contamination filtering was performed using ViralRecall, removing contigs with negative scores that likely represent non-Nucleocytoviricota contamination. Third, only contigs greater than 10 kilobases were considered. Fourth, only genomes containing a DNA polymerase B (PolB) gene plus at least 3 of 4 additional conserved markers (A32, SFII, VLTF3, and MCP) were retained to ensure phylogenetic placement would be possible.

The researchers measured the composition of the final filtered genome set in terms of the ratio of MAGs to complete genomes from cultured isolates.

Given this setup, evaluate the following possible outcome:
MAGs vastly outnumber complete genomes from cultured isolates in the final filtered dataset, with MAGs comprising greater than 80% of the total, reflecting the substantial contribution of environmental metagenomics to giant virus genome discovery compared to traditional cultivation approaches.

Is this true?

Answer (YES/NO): YES